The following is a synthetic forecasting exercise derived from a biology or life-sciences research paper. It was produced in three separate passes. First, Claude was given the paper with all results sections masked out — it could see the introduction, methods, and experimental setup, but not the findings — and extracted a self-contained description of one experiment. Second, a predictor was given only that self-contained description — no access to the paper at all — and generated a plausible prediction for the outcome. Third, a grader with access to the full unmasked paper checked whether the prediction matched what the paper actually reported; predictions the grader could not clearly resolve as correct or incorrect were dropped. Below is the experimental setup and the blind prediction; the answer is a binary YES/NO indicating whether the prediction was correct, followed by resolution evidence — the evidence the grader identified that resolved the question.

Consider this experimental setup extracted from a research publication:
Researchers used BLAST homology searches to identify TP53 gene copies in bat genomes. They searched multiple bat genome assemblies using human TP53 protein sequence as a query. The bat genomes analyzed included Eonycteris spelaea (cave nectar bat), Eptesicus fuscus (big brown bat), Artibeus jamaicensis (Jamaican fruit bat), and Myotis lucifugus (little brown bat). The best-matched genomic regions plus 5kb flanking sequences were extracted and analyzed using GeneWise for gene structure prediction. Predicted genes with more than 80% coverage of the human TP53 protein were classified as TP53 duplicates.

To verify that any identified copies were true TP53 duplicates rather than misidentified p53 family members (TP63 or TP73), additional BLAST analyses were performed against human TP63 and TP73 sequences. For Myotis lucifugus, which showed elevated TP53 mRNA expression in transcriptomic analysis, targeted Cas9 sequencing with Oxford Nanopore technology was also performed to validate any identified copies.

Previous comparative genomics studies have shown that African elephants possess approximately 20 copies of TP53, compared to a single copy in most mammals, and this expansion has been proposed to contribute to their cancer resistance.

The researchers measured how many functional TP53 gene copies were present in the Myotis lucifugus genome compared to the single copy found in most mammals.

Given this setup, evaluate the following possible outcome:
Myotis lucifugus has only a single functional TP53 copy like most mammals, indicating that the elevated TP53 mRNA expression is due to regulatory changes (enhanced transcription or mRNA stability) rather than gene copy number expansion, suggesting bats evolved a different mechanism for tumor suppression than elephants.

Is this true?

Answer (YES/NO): NO